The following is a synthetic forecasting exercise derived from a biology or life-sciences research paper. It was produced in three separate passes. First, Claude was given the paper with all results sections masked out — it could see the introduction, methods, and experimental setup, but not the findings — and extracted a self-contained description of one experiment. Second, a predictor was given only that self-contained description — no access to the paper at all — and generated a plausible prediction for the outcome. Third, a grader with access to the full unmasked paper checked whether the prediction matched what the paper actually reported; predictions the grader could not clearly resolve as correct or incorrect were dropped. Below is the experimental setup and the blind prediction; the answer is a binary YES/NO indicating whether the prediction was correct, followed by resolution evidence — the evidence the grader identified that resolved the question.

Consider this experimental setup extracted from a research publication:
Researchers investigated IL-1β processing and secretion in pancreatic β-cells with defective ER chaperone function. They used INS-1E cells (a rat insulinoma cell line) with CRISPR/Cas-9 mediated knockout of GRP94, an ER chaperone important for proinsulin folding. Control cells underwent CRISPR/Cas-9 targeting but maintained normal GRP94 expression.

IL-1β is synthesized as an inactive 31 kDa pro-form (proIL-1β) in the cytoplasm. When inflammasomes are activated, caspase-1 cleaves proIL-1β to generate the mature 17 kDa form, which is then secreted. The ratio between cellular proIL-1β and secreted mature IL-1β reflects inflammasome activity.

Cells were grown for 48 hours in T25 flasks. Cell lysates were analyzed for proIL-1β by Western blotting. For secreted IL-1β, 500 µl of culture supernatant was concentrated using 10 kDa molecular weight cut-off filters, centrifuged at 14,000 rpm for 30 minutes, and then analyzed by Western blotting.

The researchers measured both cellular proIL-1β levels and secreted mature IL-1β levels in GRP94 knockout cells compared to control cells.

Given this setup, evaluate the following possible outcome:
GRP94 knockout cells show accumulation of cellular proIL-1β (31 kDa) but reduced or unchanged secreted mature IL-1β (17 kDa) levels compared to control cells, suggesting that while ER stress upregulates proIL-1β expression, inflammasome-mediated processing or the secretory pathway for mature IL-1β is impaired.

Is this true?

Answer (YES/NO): NO